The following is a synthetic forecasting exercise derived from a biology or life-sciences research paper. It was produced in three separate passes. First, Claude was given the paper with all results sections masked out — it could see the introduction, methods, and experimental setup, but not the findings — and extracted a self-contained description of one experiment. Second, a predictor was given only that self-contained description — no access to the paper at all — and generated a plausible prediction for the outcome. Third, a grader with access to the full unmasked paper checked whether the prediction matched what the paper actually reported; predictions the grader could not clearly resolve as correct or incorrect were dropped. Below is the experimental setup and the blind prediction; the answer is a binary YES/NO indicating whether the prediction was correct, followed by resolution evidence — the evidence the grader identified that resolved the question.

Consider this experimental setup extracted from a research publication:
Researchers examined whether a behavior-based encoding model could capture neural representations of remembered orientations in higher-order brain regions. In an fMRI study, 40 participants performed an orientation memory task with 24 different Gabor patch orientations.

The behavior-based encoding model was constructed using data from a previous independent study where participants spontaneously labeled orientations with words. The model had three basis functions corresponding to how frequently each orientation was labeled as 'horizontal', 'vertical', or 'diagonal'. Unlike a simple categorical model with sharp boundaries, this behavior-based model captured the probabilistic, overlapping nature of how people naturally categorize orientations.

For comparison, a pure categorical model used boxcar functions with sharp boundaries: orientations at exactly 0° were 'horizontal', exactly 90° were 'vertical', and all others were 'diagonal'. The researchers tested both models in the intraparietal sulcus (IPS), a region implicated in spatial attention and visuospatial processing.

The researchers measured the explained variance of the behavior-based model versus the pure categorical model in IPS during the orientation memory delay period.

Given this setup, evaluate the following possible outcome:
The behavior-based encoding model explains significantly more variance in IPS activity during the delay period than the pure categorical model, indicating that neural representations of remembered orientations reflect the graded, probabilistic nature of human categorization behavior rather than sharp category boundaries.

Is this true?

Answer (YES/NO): NO